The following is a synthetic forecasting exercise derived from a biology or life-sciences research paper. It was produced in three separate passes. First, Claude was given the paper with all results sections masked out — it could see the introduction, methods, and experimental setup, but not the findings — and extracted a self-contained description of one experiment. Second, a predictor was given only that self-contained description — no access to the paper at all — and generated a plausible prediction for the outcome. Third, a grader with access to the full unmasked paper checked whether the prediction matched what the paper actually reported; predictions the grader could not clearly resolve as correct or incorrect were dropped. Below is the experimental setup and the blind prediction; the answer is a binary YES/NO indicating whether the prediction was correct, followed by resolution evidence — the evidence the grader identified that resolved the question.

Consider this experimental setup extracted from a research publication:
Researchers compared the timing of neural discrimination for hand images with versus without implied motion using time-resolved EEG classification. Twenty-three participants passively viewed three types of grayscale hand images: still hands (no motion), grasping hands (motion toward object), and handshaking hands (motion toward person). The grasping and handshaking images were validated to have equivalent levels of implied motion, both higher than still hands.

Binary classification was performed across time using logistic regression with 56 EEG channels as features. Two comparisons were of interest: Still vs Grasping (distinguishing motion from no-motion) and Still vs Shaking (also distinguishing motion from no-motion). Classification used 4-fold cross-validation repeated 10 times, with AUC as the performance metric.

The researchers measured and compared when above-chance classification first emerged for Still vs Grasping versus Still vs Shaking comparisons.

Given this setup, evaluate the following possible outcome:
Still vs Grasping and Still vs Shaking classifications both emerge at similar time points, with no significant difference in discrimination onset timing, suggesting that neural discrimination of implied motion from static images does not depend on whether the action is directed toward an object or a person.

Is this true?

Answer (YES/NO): NO